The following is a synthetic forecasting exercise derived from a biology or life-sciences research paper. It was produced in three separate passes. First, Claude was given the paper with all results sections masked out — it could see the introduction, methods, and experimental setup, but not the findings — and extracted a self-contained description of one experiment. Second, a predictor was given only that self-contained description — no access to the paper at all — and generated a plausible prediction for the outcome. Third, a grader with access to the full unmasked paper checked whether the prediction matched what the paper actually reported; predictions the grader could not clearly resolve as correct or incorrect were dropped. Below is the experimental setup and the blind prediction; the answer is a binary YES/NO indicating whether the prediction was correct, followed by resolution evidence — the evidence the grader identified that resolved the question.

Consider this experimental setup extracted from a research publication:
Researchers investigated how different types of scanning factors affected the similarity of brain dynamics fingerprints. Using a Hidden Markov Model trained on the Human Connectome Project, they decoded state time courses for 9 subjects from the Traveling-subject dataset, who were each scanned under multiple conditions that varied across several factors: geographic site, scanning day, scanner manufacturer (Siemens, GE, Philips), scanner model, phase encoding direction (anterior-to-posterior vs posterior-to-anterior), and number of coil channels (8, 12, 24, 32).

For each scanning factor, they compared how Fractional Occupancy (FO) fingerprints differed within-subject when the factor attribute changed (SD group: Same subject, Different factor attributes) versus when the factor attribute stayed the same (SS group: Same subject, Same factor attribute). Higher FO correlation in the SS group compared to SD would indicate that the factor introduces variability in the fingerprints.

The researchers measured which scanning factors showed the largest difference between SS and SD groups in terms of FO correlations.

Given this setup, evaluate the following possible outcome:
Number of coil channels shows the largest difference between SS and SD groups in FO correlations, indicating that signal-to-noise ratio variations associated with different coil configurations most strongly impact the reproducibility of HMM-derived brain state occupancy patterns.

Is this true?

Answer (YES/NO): NO